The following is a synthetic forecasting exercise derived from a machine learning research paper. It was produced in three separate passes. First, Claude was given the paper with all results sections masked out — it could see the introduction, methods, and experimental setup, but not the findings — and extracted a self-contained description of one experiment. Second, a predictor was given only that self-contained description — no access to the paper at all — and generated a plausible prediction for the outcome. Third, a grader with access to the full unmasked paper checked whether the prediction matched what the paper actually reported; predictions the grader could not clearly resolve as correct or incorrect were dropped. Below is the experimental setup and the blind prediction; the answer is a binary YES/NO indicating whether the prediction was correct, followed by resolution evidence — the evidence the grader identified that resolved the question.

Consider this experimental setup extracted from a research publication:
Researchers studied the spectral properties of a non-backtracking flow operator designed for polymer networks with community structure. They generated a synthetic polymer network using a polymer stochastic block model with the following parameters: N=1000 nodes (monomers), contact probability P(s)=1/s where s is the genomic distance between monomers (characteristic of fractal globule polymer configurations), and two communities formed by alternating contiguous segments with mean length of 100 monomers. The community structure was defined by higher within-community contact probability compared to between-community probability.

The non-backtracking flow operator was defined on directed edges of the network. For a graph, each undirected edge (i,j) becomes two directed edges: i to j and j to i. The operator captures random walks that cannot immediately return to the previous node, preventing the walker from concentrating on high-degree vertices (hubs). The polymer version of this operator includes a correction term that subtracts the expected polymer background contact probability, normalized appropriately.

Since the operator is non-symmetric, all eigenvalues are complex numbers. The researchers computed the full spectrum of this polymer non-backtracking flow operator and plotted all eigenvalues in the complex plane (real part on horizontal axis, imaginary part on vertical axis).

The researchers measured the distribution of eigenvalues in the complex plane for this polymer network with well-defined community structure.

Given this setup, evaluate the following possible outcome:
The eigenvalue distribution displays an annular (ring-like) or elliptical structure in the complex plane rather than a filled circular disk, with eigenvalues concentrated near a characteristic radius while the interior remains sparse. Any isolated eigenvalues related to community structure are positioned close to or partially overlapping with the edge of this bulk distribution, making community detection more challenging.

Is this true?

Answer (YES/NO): NO